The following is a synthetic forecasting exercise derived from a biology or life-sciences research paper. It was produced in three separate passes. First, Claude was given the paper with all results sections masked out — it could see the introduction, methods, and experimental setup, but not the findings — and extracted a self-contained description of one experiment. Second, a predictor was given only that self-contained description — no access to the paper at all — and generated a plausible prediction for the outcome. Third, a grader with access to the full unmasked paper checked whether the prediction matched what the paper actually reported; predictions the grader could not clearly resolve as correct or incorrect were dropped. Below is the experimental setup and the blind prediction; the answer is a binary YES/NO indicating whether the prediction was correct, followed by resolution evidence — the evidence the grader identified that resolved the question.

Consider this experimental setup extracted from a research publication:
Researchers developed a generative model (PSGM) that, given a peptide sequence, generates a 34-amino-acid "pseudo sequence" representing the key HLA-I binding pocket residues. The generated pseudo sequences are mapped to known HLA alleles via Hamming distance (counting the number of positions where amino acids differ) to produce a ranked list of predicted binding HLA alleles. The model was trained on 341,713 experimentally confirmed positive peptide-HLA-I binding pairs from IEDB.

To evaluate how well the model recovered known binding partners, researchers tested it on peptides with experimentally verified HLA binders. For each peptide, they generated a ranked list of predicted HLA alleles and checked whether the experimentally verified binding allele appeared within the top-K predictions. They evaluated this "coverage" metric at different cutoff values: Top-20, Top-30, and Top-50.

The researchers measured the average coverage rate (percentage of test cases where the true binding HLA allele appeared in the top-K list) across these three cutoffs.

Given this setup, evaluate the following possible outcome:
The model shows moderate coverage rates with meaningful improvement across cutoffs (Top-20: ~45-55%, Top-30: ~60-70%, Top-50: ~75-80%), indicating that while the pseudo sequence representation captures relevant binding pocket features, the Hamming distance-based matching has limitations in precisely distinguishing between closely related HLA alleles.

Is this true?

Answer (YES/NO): NO